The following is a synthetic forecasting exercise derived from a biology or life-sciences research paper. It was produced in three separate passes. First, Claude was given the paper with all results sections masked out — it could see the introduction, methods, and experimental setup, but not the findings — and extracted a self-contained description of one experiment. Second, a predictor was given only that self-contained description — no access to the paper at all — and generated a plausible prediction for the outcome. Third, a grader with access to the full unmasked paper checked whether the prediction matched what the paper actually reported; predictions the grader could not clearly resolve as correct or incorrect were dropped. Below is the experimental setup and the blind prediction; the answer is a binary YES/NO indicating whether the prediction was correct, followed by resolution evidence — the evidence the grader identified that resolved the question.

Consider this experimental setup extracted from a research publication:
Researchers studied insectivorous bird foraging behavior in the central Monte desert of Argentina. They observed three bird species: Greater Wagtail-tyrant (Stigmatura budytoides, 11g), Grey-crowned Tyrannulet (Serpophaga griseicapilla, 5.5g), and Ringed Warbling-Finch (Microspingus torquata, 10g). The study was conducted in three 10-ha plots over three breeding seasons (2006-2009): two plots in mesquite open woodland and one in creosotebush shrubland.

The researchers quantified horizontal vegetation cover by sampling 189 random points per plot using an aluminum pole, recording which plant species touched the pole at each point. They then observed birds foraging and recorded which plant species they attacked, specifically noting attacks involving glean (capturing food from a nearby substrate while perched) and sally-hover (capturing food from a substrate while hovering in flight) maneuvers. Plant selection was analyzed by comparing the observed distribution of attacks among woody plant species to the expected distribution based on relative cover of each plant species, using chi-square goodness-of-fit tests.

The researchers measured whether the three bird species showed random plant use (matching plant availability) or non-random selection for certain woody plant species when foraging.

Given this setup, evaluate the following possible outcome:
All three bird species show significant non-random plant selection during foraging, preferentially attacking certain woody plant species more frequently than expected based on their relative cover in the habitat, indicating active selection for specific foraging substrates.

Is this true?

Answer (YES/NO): YES